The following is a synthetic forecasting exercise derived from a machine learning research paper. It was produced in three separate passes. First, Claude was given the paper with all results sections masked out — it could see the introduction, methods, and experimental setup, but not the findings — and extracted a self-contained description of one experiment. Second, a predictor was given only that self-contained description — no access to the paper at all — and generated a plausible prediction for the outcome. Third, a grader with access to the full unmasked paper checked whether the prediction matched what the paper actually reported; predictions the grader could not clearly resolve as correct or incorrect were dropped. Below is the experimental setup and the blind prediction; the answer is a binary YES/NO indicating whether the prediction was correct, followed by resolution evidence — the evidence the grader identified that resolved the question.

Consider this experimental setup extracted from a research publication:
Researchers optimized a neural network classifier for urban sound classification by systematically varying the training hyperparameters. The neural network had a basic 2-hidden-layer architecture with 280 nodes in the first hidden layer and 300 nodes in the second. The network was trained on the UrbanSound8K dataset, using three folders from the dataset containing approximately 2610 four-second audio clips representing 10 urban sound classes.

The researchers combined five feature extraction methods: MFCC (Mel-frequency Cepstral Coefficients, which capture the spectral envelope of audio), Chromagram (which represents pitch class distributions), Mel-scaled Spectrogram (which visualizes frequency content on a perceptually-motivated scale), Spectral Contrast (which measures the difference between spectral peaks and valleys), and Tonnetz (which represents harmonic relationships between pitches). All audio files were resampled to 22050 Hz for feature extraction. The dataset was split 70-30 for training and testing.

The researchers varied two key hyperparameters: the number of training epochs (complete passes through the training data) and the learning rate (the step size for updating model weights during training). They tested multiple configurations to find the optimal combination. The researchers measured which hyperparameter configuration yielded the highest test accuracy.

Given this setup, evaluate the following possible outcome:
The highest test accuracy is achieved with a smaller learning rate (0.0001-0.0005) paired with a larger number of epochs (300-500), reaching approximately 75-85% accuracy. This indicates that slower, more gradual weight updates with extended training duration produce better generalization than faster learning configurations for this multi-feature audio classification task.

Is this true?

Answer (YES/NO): NO